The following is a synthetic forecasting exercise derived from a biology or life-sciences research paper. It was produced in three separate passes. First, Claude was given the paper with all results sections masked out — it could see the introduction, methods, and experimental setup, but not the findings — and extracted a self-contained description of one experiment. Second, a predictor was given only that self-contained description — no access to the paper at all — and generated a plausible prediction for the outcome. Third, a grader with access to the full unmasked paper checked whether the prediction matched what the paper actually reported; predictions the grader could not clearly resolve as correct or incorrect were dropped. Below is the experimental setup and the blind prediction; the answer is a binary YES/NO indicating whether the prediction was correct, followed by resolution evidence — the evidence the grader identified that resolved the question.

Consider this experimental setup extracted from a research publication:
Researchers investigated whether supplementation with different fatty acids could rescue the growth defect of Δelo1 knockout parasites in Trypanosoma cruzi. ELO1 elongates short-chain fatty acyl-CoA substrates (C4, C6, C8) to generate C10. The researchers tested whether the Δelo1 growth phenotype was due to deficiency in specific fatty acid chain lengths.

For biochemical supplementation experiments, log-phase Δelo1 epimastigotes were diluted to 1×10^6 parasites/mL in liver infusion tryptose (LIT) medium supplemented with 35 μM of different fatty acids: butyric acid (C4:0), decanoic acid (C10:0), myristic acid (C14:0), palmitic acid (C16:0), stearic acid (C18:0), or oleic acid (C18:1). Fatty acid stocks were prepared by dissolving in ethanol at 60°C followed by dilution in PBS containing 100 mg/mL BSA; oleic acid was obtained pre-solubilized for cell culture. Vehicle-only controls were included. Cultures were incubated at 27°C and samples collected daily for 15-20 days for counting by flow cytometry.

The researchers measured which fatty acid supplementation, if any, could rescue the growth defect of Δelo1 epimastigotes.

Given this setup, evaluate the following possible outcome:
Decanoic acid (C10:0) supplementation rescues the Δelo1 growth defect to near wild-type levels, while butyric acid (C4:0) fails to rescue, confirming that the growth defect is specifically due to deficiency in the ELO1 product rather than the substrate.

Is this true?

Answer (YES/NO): NO